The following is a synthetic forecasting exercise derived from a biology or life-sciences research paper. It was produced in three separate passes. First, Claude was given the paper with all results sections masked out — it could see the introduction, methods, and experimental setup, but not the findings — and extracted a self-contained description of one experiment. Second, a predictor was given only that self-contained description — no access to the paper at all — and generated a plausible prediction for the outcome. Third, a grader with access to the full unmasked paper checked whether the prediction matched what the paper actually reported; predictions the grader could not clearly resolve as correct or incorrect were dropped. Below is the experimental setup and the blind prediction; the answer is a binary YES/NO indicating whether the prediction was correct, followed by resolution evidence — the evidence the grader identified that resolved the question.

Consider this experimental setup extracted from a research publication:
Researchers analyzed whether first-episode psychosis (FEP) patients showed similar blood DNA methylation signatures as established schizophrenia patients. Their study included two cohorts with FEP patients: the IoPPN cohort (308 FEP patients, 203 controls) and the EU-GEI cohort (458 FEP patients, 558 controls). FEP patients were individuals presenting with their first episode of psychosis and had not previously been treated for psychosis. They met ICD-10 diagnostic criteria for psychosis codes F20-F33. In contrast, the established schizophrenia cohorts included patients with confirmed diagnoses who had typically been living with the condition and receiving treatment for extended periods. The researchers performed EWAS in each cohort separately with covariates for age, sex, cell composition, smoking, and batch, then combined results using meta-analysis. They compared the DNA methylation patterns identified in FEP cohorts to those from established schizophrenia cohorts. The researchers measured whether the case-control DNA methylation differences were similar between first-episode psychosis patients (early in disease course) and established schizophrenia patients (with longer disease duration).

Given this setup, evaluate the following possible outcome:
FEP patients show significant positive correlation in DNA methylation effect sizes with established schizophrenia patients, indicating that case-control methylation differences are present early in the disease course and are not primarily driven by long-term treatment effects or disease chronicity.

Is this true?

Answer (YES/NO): NO